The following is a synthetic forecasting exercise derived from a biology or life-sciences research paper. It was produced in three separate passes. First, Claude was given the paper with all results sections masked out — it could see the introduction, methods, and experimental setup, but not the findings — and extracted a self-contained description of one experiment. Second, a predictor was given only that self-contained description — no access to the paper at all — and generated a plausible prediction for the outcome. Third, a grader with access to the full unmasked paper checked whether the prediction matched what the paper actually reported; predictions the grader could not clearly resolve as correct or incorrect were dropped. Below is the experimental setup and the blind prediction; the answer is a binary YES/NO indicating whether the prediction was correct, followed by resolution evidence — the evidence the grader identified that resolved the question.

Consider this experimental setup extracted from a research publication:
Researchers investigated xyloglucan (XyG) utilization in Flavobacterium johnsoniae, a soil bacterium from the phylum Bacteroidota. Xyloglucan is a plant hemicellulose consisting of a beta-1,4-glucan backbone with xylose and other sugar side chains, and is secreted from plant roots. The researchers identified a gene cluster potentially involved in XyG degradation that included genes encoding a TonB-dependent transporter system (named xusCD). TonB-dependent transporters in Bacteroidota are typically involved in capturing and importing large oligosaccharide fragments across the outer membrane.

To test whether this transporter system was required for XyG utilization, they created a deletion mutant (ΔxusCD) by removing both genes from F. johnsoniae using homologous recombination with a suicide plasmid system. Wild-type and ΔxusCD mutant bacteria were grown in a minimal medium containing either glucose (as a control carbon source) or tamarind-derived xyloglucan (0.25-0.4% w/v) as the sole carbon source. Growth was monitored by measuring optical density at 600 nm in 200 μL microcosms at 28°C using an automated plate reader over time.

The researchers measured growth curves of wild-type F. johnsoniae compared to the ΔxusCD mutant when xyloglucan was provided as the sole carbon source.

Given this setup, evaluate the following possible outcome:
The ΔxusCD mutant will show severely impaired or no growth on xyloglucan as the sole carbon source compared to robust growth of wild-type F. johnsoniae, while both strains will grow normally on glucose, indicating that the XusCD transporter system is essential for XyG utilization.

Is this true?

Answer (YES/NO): NO